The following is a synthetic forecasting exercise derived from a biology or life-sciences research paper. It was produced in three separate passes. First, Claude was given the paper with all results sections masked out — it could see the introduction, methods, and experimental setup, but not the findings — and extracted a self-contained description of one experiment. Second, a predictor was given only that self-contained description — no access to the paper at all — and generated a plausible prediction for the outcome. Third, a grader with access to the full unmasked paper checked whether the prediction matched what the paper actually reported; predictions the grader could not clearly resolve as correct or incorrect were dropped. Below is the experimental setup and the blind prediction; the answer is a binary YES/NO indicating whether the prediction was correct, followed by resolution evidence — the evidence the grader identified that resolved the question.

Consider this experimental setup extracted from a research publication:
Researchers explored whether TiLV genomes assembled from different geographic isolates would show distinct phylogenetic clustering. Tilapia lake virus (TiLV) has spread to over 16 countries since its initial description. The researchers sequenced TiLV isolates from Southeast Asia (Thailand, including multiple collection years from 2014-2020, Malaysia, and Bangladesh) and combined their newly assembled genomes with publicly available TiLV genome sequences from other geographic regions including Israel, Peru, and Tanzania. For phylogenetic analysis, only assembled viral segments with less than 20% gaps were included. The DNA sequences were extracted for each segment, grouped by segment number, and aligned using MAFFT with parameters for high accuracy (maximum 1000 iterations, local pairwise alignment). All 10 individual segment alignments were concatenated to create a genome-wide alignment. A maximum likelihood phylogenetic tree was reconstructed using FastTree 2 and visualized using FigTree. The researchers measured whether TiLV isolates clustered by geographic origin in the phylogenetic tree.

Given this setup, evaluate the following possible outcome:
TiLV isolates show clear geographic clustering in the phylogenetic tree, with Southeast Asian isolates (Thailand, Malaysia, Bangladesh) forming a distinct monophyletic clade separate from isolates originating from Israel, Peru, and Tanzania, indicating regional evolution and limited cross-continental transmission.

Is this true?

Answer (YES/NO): NO